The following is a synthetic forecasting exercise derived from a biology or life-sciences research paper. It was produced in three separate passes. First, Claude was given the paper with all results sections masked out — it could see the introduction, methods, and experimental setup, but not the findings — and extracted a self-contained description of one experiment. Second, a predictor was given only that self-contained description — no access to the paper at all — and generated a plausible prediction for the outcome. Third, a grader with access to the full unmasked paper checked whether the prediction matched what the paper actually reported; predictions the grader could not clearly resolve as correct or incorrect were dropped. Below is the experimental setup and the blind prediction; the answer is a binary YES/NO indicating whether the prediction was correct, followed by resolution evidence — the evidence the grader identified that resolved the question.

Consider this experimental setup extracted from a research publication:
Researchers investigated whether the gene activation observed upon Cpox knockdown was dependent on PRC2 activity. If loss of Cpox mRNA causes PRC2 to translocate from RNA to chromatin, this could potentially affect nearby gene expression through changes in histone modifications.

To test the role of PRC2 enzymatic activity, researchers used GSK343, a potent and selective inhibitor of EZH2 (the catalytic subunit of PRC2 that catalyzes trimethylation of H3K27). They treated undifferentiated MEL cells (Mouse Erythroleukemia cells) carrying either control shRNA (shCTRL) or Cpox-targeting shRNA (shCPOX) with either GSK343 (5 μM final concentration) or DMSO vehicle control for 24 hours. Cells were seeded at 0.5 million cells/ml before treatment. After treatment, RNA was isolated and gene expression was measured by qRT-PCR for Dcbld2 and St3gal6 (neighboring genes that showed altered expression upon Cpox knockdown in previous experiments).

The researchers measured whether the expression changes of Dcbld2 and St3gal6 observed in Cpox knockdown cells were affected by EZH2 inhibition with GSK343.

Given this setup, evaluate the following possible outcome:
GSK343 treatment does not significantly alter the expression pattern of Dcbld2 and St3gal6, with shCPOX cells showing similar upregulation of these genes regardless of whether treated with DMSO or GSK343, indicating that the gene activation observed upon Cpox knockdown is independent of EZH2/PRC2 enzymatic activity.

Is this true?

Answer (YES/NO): NO